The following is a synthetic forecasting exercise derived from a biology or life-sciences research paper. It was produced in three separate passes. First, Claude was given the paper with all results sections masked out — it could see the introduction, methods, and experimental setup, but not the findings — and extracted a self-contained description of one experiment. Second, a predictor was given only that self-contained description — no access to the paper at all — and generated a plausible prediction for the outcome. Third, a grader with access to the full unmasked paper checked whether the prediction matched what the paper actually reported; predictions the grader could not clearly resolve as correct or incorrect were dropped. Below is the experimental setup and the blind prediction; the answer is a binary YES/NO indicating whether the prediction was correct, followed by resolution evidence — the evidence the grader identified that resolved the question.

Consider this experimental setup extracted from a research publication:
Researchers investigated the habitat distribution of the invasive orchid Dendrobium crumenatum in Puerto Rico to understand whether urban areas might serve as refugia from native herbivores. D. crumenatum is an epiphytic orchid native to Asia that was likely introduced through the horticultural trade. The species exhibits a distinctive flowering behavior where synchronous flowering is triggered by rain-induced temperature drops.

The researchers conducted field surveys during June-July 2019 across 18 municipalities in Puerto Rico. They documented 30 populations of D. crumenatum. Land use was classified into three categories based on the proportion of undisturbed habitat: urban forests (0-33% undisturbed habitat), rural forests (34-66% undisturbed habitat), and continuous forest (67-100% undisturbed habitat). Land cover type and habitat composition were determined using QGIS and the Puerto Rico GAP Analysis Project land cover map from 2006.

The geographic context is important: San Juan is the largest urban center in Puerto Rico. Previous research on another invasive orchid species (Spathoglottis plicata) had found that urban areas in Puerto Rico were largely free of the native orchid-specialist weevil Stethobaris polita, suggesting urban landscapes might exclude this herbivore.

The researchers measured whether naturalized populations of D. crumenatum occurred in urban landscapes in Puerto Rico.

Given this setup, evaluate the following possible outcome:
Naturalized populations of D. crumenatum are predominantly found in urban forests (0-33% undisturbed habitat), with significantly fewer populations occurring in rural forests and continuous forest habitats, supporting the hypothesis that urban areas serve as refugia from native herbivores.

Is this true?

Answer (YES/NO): YES